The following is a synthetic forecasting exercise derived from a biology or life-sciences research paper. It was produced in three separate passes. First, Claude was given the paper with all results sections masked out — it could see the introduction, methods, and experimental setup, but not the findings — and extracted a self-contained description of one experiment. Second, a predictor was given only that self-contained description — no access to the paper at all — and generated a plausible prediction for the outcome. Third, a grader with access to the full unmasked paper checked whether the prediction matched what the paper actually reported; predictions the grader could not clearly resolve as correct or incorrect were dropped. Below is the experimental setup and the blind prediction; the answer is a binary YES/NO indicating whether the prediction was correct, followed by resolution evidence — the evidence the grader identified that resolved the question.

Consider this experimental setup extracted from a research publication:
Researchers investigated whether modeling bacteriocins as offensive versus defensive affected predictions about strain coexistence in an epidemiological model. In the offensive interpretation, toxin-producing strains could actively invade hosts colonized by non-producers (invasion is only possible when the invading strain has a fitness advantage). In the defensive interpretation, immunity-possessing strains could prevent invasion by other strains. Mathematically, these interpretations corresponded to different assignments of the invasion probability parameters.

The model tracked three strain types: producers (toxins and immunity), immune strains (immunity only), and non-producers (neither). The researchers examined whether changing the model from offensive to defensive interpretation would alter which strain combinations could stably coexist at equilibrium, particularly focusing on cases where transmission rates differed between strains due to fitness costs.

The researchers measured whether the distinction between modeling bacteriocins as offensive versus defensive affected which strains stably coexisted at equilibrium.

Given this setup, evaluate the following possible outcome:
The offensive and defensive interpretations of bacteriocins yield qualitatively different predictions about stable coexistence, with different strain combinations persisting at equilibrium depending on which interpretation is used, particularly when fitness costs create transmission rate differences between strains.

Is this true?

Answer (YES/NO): NO